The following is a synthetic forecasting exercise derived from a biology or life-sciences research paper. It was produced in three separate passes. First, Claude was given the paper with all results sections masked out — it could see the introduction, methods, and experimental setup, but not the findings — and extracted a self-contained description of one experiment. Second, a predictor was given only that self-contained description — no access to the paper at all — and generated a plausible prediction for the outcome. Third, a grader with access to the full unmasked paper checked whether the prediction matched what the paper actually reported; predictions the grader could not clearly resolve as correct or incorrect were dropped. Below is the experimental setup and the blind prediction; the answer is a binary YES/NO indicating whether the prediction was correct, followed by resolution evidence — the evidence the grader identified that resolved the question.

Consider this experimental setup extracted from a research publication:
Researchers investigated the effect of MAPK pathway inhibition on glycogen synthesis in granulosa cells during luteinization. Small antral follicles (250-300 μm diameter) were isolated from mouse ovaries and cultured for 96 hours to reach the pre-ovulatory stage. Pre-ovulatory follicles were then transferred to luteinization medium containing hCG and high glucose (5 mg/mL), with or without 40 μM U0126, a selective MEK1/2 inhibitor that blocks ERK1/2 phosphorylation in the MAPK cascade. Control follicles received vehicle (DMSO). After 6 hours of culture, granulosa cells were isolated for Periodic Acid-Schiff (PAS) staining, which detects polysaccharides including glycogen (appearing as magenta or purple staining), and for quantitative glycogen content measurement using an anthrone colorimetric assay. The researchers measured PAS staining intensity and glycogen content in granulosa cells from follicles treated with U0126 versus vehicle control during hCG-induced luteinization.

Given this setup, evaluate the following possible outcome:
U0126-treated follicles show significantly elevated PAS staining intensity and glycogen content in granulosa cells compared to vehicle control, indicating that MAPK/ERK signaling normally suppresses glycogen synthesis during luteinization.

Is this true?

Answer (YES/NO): NO